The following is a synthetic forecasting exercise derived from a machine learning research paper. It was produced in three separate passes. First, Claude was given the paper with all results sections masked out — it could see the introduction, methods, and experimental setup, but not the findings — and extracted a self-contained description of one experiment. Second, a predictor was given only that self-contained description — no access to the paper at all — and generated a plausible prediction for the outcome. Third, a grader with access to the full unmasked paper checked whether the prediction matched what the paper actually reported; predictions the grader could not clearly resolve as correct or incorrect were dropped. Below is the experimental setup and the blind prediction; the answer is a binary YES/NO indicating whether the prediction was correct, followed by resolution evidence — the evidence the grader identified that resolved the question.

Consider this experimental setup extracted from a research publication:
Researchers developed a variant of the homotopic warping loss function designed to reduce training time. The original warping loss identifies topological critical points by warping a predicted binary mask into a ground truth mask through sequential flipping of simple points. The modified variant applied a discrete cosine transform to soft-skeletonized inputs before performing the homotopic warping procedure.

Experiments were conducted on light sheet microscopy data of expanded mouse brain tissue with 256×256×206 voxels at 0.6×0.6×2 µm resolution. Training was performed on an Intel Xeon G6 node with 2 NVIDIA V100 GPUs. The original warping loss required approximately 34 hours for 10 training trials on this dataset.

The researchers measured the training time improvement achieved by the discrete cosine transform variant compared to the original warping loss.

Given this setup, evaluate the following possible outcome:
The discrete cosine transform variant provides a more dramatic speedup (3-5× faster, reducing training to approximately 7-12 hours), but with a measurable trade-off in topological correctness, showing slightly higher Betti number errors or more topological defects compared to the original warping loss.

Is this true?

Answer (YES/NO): NO